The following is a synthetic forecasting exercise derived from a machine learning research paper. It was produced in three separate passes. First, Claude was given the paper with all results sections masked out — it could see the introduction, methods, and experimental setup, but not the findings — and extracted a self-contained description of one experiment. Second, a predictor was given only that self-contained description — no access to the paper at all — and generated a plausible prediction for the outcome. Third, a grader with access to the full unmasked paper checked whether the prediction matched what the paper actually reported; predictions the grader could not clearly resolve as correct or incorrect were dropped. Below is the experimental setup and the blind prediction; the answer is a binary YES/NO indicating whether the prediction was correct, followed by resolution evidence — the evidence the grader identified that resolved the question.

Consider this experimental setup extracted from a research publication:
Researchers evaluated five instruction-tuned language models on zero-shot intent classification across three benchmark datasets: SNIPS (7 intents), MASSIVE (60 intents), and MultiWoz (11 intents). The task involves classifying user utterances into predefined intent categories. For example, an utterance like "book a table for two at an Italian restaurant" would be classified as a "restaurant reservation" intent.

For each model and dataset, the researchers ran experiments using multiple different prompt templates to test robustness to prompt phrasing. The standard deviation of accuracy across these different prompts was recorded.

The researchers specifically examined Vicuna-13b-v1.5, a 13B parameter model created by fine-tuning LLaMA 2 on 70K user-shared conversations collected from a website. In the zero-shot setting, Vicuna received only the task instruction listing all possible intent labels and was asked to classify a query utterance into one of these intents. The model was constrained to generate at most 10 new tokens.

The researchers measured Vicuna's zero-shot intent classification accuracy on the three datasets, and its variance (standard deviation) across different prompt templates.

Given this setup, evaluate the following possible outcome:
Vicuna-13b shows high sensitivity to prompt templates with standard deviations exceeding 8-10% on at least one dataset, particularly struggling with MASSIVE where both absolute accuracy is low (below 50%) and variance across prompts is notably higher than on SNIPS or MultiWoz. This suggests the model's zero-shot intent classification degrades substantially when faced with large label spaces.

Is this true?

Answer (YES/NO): NO